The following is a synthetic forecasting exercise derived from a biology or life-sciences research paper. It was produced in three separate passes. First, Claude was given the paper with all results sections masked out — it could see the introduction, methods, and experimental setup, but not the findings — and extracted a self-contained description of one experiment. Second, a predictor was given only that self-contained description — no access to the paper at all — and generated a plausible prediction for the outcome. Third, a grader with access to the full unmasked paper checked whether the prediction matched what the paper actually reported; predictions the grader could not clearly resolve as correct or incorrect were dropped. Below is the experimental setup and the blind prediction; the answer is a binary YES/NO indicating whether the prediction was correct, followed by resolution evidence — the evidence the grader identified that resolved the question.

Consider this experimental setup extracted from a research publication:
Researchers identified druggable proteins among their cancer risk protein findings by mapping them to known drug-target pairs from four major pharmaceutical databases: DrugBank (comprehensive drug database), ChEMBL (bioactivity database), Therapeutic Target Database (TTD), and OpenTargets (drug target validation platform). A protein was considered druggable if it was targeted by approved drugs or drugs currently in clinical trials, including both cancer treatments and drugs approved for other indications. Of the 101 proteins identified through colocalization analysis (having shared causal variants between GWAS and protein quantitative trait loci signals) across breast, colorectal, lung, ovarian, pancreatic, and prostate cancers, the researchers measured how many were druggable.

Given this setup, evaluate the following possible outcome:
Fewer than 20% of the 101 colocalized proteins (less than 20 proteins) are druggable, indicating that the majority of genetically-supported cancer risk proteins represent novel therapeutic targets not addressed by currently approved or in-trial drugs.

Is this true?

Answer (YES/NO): NO